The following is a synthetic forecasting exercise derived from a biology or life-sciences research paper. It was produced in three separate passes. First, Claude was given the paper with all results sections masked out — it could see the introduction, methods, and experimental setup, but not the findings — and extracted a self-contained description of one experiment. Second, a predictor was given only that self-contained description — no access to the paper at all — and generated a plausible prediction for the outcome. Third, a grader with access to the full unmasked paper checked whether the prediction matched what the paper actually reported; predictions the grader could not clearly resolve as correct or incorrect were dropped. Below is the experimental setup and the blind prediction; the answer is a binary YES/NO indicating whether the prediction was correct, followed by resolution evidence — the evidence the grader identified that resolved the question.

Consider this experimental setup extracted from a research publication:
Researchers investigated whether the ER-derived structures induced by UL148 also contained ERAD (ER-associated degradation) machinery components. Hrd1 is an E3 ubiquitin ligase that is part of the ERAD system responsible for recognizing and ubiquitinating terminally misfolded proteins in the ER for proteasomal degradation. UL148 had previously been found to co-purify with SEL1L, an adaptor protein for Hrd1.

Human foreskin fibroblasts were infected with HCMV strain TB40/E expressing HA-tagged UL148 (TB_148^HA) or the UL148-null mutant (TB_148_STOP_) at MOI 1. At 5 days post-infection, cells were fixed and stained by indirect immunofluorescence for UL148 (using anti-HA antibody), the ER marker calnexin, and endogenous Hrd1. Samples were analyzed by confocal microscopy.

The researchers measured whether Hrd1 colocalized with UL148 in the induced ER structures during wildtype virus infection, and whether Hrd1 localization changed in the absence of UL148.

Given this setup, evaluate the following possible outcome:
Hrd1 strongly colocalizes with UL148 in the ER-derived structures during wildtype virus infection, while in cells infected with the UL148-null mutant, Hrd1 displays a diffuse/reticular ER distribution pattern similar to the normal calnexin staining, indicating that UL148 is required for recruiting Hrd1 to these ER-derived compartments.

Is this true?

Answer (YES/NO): YES